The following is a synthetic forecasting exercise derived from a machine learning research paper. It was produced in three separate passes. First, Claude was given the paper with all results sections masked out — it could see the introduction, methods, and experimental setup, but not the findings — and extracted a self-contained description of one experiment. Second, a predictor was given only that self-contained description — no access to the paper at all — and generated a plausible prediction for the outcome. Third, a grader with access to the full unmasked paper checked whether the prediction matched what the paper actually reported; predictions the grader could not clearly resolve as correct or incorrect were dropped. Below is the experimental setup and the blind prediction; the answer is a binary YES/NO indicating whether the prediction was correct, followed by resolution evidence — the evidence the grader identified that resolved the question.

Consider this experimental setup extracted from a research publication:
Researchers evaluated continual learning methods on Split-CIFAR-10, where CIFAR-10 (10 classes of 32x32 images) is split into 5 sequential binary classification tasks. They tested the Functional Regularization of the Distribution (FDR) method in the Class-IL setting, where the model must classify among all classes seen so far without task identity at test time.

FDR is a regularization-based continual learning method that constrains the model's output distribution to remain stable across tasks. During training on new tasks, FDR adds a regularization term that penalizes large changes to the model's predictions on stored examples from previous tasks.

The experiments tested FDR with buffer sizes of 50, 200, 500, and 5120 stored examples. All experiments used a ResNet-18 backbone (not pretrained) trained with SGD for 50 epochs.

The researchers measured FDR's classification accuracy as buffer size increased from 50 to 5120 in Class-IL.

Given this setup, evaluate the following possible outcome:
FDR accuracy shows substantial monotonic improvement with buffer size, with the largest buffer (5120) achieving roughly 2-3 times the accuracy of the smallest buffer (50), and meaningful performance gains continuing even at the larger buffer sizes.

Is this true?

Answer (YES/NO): NO